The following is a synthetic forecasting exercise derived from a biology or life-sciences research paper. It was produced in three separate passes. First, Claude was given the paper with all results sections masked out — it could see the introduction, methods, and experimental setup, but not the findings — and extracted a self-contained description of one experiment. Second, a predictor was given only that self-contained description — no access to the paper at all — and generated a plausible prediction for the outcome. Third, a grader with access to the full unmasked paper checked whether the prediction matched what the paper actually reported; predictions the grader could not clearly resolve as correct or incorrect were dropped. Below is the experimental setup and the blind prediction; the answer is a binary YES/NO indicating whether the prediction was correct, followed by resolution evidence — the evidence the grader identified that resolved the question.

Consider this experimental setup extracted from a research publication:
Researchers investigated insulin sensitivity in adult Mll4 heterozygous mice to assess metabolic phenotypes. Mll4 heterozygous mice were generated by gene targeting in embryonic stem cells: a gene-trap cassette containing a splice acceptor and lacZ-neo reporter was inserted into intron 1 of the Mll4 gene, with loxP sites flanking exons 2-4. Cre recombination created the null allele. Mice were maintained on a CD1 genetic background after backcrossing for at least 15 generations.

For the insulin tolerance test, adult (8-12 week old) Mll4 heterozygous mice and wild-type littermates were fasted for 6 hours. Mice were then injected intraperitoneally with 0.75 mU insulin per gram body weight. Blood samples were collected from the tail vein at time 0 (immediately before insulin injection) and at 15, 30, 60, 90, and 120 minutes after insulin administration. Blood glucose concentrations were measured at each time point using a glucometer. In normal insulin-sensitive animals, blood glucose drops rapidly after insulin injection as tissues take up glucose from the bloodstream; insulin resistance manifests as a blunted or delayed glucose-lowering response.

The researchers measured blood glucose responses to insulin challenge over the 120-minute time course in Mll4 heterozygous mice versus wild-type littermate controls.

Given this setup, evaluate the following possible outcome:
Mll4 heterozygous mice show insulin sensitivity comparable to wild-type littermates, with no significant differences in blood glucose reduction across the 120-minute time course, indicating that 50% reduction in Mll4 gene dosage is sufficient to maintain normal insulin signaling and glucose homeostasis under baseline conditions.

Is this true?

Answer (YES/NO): NO